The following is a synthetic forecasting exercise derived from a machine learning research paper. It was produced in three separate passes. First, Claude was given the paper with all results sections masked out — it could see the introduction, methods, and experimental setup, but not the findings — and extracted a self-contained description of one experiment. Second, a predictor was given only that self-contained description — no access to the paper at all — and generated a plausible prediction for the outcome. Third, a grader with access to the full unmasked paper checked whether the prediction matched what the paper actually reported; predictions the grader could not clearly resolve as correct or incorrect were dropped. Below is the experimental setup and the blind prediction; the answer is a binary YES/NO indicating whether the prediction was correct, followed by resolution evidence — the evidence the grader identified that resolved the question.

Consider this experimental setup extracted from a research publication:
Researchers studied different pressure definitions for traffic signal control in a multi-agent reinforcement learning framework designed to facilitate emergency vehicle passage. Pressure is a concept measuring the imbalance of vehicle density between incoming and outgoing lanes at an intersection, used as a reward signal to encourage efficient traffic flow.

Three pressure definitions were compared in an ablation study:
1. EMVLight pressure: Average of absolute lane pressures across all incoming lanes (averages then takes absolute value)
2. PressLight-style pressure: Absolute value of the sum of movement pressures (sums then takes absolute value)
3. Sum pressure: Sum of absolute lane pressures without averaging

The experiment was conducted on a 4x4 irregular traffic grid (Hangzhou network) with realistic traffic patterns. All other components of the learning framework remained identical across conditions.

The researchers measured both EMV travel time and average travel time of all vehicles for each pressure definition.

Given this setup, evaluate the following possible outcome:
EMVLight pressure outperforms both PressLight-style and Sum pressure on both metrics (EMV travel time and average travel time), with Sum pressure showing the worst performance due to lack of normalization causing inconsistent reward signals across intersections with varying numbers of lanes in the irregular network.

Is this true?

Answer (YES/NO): NO